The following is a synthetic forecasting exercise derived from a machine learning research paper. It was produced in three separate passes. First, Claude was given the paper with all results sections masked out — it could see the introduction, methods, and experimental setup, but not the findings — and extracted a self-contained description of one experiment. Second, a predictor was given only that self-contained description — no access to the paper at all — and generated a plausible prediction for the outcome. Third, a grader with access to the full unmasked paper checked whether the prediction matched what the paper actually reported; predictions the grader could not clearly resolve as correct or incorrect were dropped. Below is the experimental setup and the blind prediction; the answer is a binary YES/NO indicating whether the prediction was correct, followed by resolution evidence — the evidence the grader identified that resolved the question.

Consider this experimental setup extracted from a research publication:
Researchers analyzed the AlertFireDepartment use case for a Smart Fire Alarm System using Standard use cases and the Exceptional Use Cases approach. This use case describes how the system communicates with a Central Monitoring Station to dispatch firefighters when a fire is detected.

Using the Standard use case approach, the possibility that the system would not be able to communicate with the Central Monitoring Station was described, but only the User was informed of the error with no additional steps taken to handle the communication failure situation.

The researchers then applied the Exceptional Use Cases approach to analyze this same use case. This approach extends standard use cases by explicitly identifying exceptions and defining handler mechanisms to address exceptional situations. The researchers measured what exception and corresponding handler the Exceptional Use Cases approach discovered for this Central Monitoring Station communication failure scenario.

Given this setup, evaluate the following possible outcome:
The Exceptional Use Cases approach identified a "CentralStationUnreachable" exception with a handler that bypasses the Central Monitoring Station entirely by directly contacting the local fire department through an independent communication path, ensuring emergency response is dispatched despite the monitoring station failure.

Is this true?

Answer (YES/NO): NO